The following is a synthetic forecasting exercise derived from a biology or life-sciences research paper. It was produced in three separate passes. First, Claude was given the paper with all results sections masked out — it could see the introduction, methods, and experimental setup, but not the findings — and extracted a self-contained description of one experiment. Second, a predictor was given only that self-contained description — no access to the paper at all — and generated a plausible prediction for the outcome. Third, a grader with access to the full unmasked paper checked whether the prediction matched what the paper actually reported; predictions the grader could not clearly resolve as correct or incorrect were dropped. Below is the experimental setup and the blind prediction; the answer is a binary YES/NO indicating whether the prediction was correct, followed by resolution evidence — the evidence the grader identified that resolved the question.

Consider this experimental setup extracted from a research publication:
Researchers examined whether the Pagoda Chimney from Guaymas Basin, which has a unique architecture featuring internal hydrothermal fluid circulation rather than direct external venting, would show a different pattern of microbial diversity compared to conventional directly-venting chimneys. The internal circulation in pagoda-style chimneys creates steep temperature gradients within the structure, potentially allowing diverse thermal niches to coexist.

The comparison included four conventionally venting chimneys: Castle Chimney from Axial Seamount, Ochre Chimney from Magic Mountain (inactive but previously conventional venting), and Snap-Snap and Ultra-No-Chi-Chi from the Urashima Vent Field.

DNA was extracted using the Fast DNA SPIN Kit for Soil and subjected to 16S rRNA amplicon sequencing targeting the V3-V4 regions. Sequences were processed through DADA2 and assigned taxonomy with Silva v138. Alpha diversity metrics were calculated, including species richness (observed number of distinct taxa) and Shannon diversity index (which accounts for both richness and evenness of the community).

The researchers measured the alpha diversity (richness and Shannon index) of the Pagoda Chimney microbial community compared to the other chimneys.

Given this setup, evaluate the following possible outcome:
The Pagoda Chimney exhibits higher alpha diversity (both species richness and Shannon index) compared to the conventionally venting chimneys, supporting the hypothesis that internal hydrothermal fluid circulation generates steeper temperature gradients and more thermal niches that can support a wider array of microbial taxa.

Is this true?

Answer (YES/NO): NO